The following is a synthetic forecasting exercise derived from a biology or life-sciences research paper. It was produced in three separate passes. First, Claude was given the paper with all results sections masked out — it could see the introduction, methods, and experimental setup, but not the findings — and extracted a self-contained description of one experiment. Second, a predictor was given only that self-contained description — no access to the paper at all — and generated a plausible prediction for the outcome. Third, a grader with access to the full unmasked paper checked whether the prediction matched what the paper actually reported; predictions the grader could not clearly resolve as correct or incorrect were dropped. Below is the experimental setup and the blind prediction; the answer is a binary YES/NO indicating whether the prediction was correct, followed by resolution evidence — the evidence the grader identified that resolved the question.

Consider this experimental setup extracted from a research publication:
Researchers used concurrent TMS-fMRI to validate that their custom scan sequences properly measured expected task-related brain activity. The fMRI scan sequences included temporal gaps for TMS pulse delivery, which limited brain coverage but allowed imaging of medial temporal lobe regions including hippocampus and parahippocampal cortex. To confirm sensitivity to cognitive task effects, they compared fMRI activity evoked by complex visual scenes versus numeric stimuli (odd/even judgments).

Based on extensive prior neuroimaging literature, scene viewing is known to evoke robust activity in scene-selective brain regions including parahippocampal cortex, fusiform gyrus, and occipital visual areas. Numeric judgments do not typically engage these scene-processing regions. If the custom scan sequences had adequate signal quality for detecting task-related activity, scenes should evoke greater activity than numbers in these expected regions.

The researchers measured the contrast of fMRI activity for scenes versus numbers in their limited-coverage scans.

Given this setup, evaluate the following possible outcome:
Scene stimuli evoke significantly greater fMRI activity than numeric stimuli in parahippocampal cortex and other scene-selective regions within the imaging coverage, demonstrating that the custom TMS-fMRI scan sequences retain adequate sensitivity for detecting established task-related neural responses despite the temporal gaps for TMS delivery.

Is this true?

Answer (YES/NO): YES